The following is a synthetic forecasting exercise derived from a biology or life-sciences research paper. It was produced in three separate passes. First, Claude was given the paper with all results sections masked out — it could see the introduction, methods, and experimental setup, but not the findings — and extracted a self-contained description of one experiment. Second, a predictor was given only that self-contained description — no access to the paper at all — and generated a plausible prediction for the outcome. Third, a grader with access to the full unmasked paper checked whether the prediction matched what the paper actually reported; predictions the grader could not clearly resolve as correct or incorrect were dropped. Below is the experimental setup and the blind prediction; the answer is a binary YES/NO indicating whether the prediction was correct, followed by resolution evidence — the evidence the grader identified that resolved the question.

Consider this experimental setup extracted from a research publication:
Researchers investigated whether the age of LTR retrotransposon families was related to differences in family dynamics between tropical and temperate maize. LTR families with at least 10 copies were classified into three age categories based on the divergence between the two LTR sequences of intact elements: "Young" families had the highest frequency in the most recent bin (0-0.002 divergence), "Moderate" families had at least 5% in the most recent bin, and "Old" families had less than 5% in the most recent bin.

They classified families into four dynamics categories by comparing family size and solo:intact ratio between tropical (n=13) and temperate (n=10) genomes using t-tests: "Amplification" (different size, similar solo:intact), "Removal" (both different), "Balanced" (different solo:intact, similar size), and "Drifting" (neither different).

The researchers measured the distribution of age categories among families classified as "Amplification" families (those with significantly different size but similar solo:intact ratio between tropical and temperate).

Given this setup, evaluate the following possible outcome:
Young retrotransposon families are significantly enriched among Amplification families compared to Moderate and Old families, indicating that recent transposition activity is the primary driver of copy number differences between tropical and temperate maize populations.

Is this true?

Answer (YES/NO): YES